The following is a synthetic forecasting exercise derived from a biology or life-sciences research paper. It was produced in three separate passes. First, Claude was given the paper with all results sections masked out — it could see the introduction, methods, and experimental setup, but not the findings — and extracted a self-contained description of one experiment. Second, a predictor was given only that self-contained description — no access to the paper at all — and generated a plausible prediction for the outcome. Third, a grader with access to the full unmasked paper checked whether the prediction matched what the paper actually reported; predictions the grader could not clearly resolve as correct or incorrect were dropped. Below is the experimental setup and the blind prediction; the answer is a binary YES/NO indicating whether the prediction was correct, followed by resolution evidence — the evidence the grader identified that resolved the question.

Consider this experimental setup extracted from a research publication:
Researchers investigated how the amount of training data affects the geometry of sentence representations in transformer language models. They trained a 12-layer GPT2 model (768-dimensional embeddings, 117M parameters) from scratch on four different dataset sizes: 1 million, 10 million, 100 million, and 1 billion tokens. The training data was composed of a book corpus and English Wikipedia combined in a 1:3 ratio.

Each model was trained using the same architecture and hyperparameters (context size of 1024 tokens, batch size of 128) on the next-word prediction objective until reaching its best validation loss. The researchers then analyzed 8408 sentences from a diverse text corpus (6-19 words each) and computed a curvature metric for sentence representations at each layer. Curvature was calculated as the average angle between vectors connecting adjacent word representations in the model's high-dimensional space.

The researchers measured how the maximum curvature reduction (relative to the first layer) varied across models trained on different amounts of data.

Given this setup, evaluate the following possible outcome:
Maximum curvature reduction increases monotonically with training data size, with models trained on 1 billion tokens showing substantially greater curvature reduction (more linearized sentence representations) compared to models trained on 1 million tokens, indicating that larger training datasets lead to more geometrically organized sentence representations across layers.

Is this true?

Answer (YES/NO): NO